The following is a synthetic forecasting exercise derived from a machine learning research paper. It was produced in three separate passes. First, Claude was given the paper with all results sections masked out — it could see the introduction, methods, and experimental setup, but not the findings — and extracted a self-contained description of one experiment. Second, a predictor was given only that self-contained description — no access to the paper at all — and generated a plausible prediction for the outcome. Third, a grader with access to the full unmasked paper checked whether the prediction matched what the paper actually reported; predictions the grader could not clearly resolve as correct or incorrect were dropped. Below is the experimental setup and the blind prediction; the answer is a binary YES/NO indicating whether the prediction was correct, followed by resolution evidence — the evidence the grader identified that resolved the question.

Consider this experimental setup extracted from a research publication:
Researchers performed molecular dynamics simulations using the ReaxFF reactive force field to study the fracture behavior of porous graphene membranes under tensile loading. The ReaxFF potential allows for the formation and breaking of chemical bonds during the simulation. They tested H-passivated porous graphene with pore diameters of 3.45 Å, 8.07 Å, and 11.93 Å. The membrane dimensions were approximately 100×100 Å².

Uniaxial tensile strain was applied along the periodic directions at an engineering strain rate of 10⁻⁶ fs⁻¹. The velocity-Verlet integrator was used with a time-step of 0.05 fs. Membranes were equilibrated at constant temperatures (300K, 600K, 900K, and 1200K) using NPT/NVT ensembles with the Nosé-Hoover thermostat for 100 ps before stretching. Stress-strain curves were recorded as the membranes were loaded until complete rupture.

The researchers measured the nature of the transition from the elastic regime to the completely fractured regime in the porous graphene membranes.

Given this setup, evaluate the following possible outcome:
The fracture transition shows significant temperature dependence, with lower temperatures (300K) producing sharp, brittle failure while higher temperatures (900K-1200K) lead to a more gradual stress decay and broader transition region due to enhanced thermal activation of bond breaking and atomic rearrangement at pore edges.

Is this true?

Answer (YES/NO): NO